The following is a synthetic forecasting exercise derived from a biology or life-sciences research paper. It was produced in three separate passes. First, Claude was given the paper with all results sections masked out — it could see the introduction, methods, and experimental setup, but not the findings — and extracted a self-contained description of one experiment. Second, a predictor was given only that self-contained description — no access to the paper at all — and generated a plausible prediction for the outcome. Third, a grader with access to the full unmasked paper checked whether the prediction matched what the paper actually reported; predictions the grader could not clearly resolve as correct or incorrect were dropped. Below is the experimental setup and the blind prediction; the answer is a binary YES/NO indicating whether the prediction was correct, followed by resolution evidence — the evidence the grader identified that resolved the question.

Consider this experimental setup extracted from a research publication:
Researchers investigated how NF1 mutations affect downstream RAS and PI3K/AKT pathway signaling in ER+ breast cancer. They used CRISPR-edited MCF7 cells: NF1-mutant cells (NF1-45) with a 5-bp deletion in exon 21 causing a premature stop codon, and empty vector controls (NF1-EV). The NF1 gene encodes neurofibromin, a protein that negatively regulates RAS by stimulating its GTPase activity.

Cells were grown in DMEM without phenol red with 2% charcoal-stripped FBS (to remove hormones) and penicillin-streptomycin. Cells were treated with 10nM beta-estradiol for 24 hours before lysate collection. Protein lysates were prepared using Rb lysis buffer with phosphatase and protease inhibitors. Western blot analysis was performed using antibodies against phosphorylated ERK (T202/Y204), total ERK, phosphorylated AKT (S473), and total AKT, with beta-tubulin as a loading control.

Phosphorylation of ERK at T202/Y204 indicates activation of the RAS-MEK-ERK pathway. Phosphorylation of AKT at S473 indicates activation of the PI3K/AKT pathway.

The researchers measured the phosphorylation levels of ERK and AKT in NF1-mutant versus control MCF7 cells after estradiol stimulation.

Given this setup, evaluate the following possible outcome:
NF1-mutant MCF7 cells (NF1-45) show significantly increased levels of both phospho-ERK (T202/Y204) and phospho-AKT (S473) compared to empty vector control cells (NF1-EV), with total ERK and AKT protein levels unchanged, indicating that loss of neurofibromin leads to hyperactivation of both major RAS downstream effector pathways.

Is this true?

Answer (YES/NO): NO